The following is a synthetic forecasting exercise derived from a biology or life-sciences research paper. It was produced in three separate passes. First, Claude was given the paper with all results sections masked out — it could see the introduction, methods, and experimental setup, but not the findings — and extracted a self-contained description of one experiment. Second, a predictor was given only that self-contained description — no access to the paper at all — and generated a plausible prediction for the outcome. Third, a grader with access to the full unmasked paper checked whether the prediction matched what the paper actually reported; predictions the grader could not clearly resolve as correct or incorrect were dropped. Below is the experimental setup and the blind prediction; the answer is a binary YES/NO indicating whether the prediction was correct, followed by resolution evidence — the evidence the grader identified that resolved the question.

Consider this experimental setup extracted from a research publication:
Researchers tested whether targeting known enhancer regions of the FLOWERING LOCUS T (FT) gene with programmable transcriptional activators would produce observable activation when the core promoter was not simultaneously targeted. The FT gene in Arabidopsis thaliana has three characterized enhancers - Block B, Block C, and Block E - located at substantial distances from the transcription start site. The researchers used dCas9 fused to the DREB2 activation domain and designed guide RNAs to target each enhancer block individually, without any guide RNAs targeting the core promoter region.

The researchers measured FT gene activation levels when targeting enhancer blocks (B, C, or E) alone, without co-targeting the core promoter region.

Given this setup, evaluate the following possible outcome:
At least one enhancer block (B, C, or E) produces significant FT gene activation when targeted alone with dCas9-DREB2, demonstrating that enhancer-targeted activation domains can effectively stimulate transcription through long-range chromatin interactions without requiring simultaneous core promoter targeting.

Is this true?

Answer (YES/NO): NO